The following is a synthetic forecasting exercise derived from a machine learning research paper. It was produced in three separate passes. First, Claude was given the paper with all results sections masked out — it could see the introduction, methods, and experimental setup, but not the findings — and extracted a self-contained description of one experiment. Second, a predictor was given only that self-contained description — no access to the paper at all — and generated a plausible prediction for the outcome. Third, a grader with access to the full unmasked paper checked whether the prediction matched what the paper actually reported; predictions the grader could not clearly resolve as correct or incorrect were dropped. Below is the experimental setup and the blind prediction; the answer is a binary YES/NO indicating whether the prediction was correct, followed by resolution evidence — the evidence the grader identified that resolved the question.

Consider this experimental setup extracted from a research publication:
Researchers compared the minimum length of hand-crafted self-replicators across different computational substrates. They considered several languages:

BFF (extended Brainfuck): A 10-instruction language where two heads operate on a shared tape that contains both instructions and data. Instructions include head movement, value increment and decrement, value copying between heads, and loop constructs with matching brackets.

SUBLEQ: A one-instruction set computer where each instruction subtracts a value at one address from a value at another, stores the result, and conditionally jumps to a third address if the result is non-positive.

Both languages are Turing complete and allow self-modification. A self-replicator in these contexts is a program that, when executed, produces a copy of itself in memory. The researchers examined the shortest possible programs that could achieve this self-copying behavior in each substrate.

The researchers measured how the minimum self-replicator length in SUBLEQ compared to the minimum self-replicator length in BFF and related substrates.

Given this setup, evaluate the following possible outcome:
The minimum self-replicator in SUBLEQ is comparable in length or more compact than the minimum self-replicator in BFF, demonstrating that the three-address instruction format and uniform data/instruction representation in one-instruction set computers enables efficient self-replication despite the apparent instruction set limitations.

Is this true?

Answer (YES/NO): NO